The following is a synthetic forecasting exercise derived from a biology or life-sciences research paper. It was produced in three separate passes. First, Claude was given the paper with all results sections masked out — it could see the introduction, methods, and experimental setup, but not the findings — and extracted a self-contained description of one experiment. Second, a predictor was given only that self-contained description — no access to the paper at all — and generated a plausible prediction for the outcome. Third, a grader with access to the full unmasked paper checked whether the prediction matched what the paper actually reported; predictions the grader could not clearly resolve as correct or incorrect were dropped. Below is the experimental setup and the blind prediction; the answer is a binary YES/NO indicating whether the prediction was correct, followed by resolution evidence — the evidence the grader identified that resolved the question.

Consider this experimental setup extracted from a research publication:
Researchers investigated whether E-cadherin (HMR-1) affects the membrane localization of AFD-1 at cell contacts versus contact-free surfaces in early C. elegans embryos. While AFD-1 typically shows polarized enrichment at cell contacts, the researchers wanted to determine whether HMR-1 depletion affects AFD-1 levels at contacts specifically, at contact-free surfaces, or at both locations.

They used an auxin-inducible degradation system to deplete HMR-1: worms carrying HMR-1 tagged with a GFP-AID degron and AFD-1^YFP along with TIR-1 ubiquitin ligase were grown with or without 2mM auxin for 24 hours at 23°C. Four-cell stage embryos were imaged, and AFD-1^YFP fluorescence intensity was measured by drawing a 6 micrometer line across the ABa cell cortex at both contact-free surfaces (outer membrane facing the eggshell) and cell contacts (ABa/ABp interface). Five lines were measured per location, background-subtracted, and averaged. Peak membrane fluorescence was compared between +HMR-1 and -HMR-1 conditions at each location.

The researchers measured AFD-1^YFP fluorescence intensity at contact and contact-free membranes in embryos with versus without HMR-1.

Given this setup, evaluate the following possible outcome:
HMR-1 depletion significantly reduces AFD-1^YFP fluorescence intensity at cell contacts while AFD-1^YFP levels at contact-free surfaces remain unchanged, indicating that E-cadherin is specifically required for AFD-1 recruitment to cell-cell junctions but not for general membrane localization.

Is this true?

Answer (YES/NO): NO